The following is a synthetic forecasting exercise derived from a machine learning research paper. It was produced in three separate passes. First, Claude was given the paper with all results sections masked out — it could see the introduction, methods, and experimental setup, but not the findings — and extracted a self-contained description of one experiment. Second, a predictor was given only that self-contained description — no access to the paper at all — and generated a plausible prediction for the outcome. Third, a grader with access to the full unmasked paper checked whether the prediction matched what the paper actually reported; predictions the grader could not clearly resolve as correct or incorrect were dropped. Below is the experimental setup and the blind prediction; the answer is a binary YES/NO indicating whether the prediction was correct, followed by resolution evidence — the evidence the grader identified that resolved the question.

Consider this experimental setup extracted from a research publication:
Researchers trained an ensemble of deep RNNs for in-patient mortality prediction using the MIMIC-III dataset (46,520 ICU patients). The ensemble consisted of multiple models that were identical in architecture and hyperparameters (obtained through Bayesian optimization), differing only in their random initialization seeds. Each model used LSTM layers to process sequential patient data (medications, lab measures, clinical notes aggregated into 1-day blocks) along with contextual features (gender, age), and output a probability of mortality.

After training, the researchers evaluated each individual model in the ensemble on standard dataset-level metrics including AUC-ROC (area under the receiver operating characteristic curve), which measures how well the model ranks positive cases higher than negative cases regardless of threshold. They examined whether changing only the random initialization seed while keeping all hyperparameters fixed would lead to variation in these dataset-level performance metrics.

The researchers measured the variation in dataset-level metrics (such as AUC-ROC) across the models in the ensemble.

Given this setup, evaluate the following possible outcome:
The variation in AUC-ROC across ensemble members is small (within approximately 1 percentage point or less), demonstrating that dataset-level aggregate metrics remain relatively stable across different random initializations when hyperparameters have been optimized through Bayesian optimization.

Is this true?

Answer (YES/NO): YES